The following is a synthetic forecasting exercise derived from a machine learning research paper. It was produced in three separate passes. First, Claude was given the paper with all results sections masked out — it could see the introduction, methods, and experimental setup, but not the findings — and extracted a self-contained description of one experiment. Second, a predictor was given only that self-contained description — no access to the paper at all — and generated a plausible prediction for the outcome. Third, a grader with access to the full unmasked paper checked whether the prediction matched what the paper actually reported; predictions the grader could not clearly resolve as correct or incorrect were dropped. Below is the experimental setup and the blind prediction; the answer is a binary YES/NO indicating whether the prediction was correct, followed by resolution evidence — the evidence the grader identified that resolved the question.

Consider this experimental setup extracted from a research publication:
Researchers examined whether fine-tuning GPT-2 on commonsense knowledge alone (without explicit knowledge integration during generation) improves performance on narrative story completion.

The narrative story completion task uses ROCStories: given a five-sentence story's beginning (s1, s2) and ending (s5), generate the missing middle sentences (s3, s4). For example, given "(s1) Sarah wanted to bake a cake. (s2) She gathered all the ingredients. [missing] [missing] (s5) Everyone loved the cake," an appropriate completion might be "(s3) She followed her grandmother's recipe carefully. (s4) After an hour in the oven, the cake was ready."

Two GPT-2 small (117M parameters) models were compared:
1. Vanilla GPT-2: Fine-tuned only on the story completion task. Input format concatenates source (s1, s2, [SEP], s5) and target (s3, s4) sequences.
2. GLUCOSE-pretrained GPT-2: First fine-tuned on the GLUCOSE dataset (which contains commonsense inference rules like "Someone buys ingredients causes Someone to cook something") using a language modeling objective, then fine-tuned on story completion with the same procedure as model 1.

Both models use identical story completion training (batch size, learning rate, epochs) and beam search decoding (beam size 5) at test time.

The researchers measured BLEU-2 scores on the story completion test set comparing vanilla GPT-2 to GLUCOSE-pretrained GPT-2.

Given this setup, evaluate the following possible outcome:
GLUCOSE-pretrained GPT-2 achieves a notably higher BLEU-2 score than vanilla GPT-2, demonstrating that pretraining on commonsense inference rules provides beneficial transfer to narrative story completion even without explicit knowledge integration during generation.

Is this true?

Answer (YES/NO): NO